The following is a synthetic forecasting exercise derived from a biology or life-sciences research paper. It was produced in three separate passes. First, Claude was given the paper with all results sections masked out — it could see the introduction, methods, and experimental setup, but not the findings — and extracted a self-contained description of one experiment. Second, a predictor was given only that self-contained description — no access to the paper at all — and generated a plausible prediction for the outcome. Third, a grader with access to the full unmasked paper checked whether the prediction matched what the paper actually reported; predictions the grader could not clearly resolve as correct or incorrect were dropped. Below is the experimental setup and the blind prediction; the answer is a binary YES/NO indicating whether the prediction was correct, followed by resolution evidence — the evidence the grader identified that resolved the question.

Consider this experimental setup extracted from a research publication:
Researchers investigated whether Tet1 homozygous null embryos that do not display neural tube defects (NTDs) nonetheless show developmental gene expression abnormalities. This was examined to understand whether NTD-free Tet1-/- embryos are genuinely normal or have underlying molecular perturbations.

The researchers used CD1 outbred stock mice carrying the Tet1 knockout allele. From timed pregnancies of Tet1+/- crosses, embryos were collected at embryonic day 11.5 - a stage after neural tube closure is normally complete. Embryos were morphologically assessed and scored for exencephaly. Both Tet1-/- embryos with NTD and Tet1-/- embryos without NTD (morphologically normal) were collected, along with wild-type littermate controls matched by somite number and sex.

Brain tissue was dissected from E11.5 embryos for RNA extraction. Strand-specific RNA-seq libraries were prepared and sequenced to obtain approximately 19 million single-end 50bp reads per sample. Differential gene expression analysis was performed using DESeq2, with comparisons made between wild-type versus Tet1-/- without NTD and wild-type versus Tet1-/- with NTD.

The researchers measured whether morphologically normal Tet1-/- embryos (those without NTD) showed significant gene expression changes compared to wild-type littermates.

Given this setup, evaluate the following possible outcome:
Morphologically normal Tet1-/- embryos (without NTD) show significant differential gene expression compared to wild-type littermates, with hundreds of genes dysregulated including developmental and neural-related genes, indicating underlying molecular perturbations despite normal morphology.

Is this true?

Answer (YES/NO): NO